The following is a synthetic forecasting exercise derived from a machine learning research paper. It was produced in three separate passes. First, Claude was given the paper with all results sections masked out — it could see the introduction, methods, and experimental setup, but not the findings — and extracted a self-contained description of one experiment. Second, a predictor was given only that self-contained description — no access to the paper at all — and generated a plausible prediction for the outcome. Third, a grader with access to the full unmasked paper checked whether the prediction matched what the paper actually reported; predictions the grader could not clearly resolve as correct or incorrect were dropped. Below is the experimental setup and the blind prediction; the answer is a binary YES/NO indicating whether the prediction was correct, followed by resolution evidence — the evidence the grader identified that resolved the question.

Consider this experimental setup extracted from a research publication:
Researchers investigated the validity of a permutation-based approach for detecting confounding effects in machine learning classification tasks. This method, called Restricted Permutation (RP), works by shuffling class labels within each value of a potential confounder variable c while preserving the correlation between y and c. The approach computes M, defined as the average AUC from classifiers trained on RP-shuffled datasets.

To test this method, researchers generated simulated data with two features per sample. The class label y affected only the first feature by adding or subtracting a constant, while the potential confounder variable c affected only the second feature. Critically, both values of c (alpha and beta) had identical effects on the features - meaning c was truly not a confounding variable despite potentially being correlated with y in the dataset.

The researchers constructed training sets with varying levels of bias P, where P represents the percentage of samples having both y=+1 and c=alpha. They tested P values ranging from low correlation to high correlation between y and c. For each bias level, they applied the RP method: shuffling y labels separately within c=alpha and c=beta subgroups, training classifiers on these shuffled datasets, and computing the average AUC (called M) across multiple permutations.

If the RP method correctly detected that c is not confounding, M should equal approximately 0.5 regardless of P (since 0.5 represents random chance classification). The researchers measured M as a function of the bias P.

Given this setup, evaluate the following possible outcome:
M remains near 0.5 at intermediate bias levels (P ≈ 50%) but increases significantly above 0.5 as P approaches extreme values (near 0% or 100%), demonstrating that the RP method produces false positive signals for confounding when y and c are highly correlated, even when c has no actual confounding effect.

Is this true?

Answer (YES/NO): NO